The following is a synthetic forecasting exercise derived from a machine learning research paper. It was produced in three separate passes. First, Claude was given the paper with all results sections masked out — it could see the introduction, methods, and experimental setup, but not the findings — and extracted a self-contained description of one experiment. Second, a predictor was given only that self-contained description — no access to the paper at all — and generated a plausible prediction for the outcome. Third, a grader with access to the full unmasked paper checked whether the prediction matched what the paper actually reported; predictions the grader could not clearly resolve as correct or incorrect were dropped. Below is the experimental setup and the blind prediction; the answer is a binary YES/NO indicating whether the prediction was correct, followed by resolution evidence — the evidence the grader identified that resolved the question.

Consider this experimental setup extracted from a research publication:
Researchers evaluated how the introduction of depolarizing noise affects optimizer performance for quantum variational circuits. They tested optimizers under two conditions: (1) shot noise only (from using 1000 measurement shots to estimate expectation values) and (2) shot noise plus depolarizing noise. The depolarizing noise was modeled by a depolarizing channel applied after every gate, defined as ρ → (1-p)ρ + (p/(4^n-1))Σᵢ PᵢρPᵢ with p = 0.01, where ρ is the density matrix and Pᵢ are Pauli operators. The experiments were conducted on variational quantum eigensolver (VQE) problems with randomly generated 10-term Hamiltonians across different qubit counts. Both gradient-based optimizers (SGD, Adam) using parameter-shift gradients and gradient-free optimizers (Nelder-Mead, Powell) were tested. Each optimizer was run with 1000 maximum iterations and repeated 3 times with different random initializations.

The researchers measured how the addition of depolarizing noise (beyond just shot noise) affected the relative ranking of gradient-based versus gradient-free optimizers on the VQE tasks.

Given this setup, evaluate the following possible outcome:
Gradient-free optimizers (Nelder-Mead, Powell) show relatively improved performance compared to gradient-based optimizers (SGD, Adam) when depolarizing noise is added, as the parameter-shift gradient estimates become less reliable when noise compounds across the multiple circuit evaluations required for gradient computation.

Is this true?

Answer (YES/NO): NO